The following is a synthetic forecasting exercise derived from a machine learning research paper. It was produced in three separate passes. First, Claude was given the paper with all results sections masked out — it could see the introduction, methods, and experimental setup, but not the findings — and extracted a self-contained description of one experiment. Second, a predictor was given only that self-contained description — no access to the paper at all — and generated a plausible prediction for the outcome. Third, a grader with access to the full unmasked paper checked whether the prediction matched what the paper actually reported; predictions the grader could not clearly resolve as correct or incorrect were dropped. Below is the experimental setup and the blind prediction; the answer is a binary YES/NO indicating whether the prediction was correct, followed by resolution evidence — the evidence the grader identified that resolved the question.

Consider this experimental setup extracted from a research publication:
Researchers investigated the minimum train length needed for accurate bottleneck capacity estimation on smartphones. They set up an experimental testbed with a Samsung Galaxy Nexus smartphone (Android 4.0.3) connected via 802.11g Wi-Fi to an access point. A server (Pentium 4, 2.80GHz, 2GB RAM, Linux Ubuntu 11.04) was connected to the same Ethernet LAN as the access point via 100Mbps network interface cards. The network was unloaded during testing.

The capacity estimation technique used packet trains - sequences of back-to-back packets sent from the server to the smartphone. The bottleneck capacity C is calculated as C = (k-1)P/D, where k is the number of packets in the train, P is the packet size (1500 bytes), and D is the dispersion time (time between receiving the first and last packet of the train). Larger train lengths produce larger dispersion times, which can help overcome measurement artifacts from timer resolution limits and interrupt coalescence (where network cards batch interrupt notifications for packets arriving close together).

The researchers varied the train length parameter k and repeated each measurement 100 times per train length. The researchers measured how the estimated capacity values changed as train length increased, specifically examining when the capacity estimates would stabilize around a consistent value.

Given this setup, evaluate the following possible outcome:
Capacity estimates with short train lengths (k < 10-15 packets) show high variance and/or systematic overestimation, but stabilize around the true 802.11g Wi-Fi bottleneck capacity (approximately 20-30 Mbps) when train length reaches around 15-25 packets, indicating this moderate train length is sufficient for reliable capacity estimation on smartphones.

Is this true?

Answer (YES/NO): NO